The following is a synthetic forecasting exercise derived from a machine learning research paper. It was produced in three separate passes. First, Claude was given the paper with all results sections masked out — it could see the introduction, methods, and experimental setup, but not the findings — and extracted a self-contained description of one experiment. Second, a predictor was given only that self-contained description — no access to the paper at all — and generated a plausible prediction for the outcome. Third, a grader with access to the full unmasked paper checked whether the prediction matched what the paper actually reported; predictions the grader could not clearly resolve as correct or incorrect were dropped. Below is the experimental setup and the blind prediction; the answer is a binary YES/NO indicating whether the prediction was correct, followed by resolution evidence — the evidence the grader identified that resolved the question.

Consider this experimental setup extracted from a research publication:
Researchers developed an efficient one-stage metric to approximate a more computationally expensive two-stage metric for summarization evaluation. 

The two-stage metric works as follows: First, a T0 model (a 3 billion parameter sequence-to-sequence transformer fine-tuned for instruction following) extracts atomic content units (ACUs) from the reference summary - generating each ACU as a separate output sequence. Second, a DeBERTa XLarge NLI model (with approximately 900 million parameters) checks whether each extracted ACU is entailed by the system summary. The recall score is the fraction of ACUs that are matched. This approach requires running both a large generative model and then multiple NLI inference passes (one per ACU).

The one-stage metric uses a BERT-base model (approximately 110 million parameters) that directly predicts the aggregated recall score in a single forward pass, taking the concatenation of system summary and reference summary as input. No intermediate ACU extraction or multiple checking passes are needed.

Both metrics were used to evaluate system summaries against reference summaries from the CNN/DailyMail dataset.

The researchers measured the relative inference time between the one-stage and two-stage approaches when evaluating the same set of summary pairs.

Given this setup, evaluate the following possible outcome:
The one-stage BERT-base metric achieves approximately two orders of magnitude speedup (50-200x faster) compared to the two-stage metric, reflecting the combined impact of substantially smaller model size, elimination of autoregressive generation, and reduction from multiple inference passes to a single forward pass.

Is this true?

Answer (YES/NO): NO